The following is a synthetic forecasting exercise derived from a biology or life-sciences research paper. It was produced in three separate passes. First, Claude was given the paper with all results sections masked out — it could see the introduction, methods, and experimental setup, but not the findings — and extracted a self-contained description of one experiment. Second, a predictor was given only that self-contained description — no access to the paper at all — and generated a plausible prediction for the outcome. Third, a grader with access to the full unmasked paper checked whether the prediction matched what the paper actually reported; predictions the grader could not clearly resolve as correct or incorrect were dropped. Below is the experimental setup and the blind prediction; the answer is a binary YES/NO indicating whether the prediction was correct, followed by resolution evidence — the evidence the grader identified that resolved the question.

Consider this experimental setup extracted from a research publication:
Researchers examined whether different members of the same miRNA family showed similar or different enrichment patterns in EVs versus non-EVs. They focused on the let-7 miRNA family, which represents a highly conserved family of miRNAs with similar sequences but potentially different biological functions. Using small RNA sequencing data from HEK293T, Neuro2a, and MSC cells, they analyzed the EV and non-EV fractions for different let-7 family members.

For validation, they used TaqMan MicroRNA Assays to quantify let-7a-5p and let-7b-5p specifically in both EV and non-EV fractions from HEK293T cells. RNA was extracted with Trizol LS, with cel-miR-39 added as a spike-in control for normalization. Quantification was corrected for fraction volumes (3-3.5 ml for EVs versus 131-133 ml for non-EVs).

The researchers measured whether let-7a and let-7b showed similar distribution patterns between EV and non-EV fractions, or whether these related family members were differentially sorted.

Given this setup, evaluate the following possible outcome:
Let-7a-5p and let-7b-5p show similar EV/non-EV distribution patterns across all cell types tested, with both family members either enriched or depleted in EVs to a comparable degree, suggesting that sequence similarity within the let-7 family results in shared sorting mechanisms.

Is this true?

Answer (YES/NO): NO